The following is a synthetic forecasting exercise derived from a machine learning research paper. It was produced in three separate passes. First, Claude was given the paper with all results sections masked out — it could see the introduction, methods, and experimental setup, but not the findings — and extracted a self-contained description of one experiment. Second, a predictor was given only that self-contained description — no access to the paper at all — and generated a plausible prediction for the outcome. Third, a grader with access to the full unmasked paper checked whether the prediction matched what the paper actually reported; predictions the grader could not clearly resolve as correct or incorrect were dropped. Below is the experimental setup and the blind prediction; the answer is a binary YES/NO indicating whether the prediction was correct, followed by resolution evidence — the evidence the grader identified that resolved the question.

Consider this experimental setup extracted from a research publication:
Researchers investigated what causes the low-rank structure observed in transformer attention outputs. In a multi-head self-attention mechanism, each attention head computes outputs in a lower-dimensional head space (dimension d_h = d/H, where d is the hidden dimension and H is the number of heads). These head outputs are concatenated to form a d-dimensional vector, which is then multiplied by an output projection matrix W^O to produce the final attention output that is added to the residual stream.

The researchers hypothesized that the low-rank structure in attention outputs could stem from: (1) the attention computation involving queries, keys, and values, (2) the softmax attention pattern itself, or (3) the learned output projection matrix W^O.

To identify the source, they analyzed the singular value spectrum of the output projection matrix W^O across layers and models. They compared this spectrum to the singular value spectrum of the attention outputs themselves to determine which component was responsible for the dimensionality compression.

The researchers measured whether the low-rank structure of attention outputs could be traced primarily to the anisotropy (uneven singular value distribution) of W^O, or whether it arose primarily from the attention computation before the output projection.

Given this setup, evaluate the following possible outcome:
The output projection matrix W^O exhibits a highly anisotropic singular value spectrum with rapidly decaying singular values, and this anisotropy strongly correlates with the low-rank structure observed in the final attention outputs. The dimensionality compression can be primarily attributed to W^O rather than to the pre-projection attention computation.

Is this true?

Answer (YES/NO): YES